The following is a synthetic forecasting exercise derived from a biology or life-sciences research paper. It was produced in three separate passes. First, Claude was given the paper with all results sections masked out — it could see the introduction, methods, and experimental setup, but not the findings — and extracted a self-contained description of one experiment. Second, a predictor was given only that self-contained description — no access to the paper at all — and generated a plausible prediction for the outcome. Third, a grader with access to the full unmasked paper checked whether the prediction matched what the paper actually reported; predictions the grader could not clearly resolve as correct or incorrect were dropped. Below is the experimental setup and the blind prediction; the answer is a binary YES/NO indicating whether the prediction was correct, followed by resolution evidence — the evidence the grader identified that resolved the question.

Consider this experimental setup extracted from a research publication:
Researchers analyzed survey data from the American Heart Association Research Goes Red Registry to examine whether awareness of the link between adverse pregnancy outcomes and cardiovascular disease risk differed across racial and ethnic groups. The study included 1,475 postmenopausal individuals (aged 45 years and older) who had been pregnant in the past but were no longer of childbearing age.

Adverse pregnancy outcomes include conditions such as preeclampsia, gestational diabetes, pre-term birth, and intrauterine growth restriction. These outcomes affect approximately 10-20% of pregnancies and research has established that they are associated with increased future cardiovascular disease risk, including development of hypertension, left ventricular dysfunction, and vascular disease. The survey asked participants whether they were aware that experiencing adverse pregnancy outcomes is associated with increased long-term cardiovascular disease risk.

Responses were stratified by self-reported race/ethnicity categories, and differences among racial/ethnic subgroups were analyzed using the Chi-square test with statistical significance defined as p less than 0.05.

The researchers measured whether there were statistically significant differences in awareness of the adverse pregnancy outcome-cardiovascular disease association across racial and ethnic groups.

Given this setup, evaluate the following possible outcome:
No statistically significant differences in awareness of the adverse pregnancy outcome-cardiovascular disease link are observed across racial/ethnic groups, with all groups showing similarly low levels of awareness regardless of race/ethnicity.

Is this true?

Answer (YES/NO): NO